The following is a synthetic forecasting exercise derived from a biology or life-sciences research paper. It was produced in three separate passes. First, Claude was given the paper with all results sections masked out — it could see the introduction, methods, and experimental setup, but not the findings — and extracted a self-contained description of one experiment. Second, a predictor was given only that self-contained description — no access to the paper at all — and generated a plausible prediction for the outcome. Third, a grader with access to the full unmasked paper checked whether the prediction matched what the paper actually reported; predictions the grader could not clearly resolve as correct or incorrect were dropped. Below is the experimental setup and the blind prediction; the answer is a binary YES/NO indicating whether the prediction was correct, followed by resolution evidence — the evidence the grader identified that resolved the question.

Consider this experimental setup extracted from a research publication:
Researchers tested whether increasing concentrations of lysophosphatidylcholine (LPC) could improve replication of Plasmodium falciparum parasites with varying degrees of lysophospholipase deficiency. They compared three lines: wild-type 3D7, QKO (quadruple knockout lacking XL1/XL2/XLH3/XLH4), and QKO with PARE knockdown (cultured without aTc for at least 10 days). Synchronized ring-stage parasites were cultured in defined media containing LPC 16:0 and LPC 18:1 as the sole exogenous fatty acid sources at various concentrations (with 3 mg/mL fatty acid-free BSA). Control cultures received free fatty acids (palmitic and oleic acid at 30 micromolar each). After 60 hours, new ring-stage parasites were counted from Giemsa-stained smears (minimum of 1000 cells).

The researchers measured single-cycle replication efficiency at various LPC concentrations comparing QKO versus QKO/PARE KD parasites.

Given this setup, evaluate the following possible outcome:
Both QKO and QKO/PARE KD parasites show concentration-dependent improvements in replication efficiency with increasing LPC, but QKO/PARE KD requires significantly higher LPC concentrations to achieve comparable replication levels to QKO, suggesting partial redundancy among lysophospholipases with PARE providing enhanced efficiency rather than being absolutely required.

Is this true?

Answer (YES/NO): NO